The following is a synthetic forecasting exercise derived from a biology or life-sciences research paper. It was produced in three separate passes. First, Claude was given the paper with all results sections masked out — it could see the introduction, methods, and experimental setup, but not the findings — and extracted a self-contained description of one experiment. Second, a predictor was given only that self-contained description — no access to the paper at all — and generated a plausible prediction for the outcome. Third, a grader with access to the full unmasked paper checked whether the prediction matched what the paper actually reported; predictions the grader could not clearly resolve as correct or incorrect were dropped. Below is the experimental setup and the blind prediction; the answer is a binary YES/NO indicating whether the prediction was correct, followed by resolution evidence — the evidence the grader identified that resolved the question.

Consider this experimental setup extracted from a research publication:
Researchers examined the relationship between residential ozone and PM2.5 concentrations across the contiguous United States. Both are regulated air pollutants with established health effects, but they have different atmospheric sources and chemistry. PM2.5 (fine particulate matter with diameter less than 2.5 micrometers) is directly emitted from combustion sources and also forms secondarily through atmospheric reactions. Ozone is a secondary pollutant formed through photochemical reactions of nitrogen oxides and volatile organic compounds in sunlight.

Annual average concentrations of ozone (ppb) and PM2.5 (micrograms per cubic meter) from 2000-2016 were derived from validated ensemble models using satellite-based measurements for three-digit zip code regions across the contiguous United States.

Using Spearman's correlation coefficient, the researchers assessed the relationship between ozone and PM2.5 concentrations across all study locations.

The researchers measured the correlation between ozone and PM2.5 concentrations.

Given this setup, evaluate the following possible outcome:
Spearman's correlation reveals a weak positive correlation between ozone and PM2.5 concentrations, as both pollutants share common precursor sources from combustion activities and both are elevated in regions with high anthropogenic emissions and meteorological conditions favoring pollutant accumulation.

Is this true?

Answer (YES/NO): NO